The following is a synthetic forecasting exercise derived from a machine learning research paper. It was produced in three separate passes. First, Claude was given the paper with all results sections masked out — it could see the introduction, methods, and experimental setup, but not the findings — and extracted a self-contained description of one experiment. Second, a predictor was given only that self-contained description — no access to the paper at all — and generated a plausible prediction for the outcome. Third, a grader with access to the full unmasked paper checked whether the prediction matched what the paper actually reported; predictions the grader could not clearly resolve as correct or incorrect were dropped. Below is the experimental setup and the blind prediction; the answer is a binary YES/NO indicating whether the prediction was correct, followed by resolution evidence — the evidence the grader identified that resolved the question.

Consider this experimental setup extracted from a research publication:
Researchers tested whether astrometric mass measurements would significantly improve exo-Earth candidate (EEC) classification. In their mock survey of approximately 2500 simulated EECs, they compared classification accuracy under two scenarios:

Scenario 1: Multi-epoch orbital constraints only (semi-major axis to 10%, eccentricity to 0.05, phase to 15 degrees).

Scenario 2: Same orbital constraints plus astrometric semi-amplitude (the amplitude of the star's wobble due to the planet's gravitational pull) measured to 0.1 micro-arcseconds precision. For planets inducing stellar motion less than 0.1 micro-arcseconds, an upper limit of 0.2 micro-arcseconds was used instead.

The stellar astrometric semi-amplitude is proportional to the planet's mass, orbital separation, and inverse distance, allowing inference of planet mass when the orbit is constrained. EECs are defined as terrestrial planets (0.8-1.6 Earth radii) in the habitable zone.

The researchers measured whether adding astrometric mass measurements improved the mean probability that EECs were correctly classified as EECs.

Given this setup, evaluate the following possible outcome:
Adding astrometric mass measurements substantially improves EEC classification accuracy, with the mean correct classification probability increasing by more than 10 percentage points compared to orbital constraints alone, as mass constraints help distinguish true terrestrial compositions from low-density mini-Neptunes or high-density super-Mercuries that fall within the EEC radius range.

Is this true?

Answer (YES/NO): NO